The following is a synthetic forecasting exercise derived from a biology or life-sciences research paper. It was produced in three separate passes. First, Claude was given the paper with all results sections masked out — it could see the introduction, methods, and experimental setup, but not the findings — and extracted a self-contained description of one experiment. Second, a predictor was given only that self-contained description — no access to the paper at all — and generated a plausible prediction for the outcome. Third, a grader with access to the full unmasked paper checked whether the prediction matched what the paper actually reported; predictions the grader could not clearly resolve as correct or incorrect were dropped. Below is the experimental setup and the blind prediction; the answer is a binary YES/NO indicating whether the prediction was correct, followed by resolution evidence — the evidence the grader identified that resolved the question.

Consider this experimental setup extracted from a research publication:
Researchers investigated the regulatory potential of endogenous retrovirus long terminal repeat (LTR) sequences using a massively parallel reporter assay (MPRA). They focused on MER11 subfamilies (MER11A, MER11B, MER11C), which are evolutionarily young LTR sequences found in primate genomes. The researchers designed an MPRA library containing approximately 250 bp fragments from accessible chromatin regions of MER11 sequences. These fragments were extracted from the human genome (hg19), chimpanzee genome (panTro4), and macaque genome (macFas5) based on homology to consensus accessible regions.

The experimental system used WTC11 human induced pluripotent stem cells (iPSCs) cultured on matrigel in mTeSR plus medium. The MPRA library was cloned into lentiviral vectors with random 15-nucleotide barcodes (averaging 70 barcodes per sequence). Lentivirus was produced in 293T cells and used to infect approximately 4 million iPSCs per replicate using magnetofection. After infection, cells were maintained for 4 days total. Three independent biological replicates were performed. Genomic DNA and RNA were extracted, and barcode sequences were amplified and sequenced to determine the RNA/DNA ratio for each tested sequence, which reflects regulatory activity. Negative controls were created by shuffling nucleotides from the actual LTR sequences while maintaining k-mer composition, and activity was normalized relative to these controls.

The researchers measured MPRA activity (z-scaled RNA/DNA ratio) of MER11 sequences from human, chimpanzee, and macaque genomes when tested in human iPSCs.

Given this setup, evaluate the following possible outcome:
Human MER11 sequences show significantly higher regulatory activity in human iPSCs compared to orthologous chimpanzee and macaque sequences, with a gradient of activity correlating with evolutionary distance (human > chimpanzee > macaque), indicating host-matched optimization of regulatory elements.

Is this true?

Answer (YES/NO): NO